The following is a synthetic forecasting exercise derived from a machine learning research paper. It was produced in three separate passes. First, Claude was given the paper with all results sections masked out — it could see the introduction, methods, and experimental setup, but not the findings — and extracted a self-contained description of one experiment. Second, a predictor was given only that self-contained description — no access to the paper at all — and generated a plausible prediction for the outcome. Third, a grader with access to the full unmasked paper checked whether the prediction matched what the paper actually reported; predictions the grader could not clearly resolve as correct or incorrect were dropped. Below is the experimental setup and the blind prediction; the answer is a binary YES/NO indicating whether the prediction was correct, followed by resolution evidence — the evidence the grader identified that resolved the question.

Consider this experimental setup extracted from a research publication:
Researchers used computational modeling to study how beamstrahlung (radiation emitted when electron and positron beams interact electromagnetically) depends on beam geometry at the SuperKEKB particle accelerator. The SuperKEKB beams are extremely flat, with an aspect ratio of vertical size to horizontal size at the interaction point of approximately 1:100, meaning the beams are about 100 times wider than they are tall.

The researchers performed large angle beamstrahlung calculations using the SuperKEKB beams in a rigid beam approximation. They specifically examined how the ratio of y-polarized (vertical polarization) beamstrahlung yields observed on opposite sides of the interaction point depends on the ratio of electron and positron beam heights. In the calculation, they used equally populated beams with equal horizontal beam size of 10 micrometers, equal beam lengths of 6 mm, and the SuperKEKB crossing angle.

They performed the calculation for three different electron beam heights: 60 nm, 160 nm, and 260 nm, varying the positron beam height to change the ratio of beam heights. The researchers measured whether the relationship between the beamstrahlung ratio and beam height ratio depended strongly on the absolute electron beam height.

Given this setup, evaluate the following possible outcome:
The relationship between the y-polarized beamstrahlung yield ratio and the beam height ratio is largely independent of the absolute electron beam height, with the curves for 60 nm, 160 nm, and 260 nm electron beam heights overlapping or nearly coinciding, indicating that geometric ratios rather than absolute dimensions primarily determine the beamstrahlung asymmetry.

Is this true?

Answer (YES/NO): YES